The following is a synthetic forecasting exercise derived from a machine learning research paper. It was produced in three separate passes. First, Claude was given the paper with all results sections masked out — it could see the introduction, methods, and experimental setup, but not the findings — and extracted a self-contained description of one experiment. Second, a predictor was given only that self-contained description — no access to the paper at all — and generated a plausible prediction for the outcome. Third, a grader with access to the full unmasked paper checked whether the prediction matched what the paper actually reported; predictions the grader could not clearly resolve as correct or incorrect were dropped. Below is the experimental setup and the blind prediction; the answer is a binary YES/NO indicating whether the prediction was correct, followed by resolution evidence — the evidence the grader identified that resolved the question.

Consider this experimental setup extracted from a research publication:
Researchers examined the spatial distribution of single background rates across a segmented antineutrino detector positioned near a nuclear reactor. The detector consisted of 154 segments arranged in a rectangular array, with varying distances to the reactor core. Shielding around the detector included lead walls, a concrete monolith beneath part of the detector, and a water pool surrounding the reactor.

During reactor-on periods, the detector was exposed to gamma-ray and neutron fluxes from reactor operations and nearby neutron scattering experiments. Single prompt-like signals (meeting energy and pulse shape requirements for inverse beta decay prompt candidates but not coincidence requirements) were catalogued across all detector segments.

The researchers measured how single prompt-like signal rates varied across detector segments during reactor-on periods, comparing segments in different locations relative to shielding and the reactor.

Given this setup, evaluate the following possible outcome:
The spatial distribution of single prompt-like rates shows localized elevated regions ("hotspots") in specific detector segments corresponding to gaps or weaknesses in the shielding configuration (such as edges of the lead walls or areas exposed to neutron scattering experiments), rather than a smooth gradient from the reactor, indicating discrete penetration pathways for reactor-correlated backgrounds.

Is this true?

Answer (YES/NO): YES